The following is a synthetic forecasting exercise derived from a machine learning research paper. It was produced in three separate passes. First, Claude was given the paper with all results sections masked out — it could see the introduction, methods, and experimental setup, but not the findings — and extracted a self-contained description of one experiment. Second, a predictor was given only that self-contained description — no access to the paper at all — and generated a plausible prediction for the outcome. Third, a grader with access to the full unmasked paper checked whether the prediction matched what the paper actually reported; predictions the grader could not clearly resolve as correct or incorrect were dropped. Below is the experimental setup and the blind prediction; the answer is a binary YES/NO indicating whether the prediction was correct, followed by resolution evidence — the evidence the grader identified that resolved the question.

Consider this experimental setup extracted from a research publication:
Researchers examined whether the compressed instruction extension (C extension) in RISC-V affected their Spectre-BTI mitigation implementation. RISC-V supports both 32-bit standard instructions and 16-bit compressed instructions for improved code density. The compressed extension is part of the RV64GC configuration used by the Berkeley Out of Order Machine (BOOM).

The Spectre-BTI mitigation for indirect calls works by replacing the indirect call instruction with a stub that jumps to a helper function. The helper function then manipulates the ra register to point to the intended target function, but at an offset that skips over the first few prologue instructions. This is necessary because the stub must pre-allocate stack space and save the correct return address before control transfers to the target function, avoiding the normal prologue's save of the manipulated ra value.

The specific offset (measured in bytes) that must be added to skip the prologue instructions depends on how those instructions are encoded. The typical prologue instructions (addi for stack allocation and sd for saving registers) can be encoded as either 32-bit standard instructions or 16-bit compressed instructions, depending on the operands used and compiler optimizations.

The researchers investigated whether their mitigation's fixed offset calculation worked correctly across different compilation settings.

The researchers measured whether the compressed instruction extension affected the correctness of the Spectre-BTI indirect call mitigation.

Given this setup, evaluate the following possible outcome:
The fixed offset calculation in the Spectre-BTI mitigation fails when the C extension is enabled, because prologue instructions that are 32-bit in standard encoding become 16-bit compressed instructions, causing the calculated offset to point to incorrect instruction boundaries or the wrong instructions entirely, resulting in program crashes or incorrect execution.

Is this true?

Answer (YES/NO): NO